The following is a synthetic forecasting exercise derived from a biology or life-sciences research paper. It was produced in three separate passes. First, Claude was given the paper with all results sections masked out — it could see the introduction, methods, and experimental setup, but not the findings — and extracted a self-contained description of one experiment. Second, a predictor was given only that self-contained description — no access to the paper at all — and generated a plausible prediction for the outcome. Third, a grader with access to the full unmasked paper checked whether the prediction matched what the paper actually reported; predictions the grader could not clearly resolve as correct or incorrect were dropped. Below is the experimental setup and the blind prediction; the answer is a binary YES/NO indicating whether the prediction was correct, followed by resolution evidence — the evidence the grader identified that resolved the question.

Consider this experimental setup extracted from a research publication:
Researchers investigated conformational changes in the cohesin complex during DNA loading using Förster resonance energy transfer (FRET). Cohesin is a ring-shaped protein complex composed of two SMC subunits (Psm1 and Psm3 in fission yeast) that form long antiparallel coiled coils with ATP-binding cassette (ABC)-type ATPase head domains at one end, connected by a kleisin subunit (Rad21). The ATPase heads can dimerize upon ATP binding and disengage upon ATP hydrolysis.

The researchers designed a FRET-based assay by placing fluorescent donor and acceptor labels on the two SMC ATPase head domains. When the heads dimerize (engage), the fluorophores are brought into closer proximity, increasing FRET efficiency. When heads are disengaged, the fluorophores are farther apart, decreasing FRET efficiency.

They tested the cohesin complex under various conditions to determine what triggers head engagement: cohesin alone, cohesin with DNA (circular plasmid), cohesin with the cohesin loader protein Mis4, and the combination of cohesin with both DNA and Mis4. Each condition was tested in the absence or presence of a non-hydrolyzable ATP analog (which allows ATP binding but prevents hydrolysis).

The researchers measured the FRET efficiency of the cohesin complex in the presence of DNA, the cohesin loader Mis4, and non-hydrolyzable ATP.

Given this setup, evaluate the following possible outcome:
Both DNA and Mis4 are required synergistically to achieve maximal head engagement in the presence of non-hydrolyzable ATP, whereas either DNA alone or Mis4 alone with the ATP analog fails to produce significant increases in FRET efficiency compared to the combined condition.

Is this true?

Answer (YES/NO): YES